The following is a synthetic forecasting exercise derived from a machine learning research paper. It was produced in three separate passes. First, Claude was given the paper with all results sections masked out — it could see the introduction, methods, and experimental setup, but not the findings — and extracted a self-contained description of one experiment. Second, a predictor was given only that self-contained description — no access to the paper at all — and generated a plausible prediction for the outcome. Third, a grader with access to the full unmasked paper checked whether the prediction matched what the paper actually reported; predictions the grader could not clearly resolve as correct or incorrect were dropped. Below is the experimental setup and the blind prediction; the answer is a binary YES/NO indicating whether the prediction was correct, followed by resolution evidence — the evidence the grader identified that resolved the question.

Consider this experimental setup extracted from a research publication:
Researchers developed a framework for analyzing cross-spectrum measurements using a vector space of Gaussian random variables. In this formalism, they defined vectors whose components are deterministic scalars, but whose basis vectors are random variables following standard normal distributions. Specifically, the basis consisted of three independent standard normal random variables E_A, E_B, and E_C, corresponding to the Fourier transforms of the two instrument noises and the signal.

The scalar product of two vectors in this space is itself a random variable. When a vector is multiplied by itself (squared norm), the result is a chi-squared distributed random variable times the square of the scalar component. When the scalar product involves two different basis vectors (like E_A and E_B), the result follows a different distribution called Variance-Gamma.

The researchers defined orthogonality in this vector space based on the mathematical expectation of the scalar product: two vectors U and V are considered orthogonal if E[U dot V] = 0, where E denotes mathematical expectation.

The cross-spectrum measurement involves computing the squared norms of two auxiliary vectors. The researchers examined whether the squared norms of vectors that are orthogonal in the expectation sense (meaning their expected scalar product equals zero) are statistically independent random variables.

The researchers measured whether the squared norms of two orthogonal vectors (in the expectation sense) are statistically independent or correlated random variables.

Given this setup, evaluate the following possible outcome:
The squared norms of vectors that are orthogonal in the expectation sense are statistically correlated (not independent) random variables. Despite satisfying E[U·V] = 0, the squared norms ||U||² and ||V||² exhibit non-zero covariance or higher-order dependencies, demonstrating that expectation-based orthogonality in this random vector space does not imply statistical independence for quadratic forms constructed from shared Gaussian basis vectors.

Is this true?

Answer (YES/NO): NO